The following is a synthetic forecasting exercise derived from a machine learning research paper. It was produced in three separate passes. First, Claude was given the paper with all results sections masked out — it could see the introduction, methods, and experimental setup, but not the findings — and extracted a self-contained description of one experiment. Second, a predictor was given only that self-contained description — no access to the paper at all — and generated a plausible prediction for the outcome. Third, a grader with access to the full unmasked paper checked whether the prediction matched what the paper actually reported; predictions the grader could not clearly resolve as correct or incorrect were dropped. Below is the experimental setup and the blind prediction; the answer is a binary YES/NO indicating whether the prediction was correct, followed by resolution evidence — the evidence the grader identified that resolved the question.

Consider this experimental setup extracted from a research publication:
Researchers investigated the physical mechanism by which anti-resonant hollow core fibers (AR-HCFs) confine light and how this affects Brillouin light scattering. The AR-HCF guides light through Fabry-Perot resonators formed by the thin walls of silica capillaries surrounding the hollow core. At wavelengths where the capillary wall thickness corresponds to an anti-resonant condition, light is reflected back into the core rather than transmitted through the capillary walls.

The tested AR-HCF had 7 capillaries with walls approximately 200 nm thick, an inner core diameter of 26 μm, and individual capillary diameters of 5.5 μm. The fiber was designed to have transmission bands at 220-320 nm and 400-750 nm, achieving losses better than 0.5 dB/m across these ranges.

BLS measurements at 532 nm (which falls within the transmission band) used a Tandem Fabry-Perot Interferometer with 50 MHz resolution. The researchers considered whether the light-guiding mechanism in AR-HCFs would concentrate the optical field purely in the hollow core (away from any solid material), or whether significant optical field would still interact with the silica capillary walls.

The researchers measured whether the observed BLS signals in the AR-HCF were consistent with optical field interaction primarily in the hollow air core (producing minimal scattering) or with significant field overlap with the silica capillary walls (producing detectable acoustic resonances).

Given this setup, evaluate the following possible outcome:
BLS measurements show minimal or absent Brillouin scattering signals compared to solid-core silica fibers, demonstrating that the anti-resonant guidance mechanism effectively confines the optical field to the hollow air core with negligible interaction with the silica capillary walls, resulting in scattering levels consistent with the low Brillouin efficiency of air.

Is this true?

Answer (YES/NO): NO